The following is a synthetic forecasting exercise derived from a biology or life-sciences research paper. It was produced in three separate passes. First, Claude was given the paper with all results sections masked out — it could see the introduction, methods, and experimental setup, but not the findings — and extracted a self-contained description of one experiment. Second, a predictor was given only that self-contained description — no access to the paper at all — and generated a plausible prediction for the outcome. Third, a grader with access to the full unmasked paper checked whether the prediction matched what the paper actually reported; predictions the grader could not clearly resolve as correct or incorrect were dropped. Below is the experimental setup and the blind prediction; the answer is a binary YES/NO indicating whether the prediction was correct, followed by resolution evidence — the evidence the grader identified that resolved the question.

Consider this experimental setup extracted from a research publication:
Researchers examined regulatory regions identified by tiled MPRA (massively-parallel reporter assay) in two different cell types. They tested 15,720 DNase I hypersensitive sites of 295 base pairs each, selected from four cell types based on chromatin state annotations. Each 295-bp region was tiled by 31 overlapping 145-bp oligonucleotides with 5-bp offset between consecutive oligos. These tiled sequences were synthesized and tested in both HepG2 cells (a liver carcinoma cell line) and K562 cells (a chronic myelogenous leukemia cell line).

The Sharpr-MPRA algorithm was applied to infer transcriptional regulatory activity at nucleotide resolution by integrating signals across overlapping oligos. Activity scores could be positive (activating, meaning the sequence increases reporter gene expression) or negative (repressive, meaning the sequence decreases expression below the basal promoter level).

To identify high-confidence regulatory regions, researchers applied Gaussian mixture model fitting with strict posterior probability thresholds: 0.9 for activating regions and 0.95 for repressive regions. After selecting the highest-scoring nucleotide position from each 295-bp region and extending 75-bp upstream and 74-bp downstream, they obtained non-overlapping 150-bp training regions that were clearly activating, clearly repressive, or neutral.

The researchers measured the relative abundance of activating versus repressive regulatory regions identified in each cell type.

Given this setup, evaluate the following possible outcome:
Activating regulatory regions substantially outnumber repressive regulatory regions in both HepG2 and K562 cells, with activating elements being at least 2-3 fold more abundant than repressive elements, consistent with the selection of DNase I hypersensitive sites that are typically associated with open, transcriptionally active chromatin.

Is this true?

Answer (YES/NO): NO